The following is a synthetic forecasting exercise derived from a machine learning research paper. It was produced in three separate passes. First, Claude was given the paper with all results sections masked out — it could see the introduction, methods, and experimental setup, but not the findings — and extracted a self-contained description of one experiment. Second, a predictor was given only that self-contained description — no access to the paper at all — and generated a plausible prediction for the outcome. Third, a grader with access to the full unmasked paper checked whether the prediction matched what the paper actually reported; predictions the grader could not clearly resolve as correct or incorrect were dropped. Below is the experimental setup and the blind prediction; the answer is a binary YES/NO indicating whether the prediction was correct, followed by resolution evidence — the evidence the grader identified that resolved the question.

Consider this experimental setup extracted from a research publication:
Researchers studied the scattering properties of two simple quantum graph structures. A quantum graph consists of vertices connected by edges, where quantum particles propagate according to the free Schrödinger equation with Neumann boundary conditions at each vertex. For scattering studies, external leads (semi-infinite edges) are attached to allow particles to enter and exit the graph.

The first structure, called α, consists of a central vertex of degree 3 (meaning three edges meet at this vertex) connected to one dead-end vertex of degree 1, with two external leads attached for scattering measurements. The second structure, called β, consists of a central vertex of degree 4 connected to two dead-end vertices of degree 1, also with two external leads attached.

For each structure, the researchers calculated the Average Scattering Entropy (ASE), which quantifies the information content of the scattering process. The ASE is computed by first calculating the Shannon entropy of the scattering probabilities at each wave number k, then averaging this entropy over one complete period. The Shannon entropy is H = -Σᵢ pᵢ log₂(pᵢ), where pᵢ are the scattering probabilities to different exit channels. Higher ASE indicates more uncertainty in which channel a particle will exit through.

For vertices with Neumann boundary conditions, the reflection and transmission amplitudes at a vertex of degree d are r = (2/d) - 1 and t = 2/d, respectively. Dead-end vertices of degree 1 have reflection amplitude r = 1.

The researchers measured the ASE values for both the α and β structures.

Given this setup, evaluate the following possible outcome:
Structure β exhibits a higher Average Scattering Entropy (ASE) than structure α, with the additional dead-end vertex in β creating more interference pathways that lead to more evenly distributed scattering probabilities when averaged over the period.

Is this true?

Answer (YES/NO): YES